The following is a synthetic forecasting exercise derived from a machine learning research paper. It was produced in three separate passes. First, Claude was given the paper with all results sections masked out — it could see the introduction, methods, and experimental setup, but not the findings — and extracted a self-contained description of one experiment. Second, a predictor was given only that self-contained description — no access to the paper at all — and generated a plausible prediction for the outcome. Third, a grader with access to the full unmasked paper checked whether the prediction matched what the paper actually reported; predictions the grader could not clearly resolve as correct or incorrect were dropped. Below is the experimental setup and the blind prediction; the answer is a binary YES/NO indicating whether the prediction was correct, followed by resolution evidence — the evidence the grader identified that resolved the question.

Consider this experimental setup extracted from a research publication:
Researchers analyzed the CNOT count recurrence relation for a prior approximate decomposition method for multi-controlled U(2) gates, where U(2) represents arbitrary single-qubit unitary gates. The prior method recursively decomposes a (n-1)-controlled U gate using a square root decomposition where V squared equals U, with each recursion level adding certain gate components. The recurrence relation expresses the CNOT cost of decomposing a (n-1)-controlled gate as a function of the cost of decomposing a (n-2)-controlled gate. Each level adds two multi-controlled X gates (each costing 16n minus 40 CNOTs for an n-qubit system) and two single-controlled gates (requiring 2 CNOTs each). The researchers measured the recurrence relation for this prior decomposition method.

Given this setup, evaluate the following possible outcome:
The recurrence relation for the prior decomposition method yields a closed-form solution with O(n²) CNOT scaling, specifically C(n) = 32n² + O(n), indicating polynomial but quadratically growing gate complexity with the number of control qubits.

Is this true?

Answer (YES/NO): NO